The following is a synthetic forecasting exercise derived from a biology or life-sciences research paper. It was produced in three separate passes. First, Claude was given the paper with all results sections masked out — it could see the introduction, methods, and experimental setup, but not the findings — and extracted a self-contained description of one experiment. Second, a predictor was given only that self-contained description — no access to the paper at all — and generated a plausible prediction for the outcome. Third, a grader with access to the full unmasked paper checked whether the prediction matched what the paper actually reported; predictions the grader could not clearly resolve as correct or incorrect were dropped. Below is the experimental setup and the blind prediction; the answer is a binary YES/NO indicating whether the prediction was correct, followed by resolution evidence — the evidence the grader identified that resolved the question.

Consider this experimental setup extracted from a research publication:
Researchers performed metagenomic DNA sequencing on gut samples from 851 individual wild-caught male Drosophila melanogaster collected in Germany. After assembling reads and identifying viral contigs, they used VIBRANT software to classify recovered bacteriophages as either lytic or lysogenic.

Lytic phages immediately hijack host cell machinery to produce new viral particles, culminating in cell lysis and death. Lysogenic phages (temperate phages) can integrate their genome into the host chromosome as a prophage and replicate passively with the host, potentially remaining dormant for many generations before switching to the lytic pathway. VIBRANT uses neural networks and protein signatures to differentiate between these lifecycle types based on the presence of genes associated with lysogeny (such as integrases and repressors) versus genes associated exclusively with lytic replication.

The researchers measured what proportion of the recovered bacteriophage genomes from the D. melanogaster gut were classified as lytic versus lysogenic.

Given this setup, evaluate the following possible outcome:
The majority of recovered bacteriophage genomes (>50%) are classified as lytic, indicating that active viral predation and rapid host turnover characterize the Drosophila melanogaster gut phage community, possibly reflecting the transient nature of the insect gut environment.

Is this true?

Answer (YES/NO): YES